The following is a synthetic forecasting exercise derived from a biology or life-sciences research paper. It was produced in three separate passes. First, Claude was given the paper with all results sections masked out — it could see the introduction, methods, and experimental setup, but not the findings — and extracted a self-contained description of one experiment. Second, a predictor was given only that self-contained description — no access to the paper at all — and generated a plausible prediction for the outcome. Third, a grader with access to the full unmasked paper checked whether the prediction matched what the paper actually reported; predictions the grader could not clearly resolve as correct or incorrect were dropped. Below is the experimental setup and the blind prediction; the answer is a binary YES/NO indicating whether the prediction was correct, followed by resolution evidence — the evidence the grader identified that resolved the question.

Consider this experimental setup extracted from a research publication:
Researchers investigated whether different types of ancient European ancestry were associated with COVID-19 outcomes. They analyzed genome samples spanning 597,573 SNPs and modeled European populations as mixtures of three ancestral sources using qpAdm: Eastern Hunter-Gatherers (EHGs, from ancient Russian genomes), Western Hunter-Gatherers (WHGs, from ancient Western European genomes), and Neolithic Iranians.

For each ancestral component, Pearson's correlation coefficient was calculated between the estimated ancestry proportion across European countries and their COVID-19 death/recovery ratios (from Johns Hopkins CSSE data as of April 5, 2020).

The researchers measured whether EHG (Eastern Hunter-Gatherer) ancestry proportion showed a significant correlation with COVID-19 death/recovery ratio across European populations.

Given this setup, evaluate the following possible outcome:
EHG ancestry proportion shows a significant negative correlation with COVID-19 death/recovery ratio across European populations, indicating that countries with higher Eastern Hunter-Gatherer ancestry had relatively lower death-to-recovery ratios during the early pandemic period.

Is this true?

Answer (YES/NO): NO